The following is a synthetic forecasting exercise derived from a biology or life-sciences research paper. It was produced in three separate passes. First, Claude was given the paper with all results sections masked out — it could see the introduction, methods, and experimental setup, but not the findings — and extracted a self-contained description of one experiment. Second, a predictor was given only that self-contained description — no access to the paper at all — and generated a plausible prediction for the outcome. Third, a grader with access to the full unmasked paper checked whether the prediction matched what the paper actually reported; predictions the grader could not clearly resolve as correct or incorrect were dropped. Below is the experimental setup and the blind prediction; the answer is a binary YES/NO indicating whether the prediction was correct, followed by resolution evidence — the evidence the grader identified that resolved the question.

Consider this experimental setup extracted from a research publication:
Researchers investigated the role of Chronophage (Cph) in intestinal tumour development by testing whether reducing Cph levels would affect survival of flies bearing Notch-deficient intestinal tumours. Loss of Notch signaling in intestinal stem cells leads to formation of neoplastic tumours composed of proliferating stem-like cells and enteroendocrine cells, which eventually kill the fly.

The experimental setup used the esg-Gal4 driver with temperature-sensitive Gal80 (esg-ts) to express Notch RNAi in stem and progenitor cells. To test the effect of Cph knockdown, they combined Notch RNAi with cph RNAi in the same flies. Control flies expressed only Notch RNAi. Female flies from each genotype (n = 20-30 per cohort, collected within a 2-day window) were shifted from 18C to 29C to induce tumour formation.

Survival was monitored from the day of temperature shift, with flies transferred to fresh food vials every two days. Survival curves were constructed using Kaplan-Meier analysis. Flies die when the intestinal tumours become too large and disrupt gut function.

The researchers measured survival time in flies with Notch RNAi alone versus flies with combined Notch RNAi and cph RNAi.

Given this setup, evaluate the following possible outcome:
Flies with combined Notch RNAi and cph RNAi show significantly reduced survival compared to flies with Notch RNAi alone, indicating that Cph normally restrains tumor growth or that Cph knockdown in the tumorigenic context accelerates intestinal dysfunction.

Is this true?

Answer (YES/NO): NO